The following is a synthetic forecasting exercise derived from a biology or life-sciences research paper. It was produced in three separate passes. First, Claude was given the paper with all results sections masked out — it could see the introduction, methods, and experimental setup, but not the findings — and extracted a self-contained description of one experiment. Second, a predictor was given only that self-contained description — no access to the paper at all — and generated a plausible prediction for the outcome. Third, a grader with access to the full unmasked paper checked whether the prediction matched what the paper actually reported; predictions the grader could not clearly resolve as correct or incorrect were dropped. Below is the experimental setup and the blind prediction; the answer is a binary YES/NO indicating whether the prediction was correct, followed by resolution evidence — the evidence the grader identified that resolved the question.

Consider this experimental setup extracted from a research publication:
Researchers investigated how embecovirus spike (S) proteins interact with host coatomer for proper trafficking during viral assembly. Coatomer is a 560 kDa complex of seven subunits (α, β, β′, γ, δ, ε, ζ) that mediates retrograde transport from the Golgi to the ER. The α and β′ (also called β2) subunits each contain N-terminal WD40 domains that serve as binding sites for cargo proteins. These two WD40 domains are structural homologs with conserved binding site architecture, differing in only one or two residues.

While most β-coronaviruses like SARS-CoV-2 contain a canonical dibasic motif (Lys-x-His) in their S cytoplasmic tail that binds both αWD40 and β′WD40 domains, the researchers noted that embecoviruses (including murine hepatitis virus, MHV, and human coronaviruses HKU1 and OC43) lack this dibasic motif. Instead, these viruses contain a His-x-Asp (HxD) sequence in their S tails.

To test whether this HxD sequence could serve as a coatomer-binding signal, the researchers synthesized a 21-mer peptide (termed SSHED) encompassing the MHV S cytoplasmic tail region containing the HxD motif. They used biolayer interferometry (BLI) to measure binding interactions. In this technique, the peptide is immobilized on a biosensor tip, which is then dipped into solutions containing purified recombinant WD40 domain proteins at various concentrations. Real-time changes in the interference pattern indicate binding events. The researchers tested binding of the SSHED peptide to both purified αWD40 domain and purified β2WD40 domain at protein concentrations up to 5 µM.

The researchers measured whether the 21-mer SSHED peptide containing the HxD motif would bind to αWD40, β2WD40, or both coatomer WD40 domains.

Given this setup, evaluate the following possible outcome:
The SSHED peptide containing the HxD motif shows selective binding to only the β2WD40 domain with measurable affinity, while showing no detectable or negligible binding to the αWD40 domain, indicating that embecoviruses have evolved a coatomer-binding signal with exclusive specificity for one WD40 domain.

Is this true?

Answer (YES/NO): NO